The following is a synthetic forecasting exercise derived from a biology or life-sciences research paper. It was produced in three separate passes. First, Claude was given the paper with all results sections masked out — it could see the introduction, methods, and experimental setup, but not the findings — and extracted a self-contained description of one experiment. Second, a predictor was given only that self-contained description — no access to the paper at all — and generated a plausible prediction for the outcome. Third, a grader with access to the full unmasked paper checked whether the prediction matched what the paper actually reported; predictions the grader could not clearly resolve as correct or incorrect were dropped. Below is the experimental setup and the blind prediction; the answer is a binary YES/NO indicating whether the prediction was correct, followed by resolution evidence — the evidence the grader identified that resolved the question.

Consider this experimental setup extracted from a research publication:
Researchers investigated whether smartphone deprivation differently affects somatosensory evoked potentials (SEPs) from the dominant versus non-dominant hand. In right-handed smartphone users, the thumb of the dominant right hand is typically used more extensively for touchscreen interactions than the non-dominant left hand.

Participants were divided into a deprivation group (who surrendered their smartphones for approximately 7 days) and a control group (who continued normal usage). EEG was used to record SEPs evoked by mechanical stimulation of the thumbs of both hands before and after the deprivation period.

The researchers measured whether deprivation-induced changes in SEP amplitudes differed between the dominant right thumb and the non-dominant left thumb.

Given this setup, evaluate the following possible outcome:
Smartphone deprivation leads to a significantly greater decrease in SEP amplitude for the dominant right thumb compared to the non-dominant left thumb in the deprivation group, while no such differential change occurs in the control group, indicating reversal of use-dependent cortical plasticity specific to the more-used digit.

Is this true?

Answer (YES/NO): YES